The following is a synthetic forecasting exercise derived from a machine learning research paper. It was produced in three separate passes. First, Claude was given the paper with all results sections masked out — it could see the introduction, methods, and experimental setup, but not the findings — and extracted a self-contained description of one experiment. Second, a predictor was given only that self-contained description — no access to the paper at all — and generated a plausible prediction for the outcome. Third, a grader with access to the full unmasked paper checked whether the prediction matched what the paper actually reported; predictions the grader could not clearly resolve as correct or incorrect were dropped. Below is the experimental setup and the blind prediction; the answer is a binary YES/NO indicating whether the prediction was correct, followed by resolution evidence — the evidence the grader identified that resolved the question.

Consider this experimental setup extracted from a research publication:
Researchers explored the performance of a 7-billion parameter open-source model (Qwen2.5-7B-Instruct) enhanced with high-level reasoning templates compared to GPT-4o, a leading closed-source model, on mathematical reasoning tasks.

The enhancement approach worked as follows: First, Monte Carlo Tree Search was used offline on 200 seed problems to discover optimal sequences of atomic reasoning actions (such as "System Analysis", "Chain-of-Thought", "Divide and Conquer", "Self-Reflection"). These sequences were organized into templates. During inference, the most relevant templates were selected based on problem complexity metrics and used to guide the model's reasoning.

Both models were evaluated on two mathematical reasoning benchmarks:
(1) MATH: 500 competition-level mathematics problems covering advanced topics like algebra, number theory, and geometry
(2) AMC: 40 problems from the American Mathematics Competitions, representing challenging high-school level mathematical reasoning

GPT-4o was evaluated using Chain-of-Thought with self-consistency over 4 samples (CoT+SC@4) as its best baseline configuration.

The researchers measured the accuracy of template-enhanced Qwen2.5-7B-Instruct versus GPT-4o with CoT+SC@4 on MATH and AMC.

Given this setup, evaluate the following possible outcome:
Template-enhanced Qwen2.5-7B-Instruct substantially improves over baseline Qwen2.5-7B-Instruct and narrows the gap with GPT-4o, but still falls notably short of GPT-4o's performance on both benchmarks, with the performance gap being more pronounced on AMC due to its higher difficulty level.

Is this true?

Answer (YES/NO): NO